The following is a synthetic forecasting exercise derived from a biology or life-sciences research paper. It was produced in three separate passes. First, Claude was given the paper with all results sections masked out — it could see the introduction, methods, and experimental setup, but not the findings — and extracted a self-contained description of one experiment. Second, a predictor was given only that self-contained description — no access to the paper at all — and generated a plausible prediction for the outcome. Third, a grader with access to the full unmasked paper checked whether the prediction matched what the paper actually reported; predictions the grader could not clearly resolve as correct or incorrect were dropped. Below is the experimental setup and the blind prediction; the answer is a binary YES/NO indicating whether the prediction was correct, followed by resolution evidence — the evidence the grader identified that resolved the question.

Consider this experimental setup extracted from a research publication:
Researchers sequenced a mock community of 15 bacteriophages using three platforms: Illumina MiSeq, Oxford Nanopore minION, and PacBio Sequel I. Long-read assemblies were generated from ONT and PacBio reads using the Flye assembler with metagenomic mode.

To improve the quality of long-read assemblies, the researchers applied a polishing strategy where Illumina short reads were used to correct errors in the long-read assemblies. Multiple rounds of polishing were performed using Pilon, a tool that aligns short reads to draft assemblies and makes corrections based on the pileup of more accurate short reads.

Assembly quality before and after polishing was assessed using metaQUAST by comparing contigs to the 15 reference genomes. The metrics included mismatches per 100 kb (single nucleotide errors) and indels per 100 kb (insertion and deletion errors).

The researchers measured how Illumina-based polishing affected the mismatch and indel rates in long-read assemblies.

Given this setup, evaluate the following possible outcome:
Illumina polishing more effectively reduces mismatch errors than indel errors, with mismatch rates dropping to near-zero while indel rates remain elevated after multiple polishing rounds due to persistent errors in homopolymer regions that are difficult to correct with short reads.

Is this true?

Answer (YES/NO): NO